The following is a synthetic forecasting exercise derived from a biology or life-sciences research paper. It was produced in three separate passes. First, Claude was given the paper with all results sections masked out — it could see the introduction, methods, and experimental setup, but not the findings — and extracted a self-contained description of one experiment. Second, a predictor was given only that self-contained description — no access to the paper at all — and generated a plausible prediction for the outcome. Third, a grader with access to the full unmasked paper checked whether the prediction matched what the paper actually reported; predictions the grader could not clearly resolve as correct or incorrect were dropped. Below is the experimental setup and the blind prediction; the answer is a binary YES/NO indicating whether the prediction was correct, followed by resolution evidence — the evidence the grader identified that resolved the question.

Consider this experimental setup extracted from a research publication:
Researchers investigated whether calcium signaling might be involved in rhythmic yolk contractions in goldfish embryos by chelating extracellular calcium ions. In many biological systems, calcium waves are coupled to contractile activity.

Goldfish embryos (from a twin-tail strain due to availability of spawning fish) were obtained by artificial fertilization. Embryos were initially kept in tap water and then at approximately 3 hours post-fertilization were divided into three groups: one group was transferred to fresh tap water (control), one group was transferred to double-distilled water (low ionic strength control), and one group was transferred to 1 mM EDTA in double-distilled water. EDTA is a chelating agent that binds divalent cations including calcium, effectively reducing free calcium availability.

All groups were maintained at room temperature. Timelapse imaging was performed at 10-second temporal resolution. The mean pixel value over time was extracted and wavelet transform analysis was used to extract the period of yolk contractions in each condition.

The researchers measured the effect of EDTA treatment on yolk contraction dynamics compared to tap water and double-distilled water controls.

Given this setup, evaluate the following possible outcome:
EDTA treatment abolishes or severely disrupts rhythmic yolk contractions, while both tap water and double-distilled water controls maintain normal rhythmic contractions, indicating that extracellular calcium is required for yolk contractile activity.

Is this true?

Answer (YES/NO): NO